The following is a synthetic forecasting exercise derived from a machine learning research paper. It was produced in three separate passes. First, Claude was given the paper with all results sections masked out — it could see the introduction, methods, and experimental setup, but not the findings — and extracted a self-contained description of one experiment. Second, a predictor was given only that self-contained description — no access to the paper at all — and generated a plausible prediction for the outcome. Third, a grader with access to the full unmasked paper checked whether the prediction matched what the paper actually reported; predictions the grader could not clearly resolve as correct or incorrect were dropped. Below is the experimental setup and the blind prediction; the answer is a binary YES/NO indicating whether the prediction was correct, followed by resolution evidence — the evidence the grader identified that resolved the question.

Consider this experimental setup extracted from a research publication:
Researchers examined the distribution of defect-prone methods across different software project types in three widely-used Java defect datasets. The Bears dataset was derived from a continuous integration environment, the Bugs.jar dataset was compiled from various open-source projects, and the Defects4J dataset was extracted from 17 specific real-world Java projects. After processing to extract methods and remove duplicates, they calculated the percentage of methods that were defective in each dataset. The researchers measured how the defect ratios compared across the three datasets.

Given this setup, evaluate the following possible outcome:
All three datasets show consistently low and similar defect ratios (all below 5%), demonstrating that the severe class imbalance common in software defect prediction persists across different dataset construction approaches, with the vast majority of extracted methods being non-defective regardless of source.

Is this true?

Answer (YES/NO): NO